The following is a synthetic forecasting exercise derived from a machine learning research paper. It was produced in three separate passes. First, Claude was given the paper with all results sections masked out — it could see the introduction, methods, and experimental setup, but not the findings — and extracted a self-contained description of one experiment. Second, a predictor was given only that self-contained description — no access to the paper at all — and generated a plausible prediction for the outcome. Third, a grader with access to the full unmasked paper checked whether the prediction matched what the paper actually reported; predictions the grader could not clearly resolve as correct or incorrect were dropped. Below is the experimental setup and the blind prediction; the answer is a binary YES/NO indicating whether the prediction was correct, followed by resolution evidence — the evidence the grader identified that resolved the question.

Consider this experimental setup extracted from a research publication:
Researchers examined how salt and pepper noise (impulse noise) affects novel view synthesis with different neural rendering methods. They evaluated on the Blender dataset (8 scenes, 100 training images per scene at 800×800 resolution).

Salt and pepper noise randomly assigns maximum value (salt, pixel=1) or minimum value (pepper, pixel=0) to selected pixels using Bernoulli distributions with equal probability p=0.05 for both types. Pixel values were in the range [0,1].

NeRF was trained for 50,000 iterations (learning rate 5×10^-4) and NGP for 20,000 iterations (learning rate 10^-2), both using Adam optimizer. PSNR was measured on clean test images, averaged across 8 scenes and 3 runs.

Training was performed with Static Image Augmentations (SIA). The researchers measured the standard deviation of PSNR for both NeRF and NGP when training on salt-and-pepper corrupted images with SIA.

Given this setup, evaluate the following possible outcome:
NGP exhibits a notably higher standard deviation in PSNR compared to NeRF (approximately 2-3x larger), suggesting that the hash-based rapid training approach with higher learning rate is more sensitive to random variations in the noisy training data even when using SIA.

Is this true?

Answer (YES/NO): NO